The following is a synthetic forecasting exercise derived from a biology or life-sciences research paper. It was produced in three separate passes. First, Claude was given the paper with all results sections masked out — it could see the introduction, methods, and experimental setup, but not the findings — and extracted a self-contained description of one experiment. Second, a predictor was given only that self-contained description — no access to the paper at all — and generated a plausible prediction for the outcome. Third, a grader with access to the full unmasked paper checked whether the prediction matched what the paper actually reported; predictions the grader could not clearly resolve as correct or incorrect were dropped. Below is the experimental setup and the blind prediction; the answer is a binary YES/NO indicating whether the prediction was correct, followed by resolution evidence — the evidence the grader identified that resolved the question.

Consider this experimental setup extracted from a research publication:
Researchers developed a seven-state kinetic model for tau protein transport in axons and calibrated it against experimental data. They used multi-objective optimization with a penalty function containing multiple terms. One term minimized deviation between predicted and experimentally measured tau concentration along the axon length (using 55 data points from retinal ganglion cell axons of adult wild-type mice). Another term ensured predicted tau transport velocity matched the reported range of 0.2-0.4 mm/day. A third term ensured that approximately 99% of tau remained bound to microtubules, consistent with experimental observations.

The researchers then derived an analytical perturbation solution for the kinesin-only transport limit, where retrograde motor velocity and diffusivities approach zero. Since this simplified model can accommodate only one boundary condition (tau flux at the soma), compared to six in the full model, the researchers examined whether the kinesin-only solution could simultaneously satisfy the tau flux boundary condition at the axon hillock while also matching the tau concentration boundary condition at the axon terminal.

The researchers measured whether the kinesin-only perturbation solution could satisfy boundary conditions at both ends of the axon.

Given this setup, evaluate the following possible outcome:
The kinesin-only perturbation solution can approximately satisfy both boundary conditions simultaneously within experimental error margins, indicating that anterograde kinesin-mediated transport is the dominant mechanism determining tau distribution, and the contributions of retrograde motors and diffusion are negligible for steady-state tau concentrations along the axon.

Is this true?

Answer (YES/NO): NO